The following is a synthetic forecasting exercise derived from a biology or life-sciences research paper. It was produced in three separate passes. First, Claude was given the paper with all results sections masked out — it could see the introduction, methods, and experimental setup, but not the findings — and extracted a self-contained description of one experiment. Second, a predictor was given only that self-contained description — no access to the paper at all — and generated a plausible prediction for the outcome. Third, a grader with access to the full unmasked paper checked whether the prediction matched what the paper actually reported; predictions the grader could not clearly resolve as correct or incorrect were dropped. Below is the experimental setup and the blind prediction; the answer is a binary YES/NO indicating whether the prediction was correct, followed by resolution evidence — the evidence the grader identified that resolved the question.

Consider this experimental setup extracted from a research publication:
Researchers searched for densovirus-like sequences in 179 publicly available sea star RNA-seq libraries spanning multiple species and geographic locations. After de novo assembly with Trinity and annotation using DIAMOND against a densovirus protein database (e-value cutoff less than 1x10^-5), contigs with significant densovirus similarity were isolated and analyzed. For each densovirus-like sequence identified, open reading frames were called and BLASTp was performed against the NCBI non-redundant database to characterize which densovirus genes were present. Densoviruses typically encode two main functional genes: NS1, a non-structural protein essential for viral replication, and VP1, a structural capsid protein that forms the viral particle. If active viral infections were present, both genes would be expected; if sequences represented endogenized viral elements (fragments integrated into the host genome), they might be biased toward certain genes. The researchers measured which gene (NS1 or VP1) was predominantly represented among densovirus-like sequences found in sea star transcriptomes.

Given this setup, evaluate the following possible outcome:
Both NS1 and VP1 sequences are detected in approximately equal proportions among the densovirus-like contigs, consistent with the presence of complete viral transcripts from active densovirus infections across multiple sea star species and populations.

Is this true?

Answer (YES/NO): NO